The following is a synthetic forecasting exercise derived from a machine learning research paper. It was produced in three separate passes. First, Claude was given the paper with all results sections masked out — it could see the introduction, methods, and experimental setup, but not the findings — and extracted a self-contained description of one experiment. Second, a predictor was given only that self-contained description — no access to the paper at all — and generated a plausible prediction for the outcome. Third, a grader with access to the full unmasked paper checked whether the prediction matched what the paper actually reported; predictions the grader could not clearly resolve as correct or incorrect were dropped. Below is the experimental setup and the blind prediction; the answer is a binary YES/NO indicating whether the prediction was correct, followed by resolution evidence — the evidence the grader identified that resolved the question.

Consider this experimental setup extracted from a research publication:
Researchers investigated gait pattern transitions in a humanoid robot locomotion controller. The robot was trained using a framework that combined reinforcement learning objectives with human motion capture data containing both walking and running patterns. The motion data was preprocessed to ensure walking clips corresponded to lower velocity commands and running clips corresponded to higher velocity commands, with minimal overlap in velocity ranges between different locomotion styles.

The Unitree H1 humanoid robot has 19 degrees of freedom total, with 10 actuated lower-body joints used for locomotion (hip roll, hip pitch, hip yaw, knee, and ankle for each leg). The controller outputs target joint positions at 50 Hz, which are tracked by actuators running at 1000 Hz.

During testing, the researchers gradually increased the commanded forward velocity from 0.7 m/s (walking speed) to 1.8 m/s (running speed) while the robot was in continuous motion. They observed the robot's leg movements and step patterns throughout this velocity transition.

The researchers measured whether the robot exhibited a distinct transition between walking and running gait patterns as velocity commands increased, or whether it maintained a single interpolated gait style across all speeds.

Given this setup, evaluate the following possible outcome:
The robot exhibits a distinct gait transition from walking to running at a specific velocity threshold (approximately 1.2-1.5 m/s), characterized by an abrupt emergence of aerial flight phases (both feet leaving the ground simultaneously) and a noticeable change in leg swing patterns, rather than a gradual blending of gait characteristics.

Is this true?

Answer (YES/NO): NO